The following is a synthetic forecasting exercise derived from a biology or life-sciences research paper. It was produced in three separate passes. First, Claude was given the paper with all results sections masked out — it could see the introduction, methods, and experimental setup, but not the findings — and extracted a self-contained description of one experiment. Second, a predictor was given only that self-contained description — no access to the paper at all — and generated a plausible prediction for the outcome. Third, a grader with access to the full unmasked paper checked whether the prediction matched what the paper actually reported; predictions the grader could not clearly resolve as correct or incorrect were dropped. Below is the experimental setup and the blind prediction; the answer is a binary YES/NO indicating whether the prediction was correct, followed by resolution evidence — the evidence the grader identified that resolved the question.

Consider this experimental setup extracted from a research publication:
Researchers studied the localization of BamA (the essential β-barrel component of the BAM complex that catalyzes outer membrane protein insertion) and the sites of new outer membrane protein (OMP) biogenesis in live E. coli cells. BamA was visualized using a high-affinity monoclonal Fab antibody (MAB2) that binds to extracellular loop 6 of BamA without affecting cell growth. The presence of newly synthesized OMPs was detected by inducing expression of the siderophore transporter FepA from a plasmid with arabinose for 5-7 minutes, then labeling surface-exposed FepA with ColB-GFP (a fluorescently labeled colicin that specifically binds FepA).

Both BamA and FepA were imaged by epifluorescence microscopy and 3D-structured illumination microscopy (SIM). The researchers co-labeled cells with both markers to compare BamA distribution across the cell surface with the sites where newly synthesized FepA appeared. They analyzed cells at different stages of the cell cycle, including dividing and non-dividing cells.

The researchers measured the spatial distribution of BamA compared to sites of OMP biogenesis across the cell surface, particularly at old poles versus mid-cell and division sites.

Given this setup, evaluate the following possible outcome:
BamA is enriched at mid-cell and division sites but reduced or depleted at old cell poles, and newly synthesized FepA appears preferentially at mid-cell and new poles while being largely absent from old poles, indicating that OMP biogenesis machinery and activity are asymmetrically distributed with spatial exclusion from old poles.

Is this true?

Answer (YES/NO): NO